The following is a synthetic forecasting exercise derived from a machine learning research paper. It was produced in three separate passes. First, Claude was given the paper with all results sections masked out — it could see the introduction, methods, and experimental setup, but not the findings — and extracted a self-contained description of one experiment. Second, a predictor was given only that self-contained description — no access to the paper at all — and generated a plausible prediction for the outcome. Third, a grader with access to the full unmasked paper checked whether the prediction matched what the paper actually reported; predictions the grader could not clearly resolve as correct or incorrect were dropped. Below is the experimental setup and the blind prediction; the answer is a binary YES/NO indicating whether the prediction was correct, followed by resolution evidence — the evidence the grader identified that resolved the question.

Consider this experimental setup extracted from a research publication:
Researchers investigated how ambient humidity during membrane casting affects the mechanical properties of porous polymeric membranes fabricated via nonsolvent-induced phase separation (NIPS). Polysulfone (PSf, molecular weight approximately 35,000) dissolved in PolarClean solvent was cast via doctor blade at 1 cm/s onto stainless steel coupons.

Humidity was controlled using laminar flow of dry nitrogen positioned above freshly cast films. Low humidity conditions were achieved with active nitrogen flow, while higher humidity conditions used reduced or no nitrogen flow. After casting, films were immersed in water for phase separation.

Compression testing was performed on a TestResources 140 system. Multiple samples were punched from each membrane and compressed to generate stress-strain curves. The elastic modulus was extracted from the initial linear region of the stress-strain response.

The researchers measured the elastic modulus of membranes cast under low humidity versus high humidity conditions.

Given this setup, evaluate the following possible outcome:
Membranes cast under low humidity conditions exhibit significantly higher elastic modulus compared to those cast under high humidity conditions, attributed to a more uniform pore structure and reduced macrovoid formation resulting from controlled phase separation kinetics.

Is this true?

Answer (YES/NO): NO